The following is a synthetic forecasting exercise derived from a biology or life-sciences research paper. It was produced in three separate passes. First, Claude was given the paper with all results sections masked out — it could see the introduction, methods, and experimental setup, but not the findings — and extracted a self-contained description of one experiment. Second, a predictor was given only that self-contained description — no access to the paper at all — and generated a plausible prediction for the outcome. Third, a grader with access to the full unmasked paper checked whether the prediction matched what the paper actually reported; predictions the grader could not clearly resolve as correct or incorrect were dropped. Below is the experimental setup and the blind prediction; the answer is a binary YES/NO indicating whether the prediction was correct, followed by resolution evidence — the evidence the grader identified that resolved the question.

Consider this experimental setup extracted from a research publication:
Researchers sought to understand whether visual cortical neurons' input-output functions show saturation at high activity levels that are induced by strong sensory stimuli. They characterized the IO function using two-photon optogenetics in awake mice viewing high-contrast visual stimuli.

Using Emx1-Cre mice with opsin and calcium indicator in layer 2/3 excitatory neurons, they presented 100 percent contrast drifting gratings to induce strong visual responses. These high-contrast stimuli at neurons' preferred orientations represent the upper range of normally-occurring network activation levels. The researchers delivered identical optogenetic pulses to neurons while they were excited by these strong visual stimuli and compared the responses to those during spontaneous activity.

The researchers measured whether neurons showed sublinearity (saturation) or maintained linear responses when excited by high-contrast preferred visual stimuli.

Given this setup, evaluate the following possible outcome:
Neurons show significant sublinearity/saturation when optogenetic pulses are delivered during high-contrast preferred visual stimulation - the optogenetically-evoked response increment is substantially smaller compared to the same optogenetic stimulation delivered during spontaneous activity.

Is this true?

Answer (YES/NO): NO